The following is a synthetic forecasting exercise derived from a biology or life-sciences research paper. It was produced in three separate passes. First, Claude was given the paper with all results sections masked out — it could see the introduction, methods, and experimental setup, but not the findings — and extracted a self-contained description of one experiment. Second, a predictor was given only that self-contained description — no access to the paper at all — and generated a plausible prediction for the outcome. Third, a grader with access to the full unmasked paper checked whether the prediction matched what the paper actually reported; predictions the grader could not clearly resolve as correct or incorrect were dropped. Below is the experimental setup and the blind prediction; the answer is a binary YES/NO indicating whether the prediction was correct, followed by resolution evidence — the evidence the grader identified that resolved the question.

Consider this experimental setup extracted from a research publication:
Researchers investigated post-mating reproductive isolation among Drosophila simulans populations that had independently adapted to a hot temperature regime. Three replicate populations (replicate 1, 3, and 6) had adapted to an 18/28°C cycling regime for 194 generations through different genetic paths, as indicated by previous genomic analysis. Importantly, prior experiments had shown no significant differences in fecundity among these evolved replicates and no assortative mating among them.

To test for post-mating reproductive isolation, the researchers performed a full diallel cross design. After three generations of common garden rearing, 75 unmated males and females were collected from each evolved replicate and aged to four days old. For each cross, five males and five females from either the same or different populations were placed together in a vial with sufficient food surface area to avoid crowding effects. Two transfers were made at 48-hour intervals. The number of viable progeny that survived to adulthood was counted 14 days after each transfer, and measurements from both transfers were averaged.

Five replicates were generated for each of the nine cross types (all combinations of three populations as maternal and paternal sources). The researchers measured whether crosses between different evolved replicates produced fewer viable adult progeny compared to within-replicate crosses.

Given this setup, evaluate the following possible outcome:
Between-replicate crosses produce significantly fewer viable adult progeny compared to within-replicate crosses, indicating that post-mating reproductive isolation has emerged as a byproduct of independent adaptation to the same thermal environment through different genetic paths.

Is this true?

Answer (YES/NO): YES